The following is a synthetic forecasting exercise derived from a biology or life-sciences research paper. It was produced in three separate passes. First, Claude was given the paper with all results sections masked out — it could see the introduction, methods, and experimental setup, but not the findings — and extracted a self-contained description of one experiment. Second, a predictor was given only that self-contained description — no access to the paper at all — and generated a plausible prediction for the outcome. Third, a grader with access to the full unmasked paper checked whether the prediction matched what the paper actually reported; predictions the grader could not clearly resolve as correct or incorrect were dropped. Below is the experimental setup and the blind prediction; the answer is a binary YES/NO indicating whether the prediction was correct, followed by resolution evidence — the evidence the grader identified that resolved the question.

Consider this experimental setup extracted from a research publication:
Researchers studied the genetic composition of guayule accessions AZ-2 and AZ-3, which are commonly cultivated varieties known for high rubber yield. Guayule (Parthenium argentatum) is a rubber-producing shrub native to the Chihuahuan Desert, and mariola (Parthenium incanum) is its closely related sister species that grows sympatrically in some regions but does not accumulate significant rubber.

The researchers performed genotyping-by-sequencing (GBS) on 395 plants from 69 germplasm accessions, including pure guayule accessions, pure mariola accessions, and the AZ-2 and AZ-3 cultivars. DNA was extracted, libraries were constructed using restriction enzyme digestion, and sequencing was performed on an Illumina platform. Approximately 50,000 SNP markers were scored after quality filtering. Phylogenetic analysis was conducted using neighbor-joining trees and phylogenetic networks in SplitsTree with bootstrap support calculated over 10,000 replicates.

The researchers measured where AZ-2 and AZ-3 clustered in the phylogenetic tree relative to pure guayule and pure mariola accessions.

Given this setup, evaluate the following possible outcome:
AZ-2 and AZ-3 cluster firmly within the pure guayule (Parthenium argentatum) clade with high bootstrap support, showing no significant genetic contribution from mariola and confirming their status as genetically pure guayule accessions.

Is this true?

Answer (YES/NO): NO